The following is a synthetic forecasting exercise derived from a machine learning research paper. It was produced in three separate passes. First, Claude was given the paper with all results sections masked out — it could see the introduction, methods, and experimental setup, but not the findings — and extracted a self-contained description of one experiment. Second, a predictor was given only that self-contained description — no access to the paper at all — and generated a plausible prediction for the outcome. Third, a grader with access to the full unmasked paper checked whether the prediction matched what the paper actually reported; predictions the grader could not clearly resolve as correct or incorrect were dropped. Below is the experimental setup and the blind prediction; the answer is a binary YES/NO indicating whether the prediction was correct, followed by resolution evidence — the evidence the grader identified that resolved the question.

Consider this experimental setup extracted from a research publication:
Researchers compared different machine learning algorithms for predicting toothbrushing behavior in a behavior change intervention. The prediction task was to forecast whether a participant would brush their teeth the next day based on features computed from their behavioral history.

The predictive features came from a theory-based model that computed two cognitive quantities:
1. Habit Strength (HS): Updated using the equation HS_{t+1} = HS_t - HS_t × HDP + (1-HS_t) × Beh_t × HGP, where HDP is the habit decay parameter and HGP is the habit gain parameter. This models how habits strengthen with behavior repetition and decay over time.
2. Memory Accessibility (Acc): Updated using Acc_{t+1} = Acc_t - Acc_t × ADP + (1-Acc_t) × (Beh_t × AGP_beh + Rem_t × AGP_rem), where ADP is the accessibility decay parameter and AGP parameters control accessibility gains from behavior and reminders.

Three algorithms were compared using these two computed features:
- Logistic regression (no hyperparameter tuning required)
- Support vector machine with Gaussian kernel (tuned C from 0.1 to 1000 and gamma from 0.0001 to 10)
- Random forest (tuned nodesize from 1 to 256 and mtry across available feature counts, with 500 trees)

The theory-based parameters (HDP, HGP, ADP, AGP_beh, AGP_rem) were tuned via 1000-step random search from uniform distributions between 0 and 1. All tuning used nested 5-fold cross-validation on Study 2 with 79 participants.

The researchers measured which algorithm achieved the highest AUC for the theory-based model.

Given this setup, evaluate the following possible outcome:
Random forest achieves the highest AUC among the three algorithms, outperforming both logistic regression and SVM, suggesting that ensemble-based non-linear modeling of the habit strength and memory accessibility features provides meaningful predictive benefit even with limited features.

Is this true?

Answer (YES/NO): NO